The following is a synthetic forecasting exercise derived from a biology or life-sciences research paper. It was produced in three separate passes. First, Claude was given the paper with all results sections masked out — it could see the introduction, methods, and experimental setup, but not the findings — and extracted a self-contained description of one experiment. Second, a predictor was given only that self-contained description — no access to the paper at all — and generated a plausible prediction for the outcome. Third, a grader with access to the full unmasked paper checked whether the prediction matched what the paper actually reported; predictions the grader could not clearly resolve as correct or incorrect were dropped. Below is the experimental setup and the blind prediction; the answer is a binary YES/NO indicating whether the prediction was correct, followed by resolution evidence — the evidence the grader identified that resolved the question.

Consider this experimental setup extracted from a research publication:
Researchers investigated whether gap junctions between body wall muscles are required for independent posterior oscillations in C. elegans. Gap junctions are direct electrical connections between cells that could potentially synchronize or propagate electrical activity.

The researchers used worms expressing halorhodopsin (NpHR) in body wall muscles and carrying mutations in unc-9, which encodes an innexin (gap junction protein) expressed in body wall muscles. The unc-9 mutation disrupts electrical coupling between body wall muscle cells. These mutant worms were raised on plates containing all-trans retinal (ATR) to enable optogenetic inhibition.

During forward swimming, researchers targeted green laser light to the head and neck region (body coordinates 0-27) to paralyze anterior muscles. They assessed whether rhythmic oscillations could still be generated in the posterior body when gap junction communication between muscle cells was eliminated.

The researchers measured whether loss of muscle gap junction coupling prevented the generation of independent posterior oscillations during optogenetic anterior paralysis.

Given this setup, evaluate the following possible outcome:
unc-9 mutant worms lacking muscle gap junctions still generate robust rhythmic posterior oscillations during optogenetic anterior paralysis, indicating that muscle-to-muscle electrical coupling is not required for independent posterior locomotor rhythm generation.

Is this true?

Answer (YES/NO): NO